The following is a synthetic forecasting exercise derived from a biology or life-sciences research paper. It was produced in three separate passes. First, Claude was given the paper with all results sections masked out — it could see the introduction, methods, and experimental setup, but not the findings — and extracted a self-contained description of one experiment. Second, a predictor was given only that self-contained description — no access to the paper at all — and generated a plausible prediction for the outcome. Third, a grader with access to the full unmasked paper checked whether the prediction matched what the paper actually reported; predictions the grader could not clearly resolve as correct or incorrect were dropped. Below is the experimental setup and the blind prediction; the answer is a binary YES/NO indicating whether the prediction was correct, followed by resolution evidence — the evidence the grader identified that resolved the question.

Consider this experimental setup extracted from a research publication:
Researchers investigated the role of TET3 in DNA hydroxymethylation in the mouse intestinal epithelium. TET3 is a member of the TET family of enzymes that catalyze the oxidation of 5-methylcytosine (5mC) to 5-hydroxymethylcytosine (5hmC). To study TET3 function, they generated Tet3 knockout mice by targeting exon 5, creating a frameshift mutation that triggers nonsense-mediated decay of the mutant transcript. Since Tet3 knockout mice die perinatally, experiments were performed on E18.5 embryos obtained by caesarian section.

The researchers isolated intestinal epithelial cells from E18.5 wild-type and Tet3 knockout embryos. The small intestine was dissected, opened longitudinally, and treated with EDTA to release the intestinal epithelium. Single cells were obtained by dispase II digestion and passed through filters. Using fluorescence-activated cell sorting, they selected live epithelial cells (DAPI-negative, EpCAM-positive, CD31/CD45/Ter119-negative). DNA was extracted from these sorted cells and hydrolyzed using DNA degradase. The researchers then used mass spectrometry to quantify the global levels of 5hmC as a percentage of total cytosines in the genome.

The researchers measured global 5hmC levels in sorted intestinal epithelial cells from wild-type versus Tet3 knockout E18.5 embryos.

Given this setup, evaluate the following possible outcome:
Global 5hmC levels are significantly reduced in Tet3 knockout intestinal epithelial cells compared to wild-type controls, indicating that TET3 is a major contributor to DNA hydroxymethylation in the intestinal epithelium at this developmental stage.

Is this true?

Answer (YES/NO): YES